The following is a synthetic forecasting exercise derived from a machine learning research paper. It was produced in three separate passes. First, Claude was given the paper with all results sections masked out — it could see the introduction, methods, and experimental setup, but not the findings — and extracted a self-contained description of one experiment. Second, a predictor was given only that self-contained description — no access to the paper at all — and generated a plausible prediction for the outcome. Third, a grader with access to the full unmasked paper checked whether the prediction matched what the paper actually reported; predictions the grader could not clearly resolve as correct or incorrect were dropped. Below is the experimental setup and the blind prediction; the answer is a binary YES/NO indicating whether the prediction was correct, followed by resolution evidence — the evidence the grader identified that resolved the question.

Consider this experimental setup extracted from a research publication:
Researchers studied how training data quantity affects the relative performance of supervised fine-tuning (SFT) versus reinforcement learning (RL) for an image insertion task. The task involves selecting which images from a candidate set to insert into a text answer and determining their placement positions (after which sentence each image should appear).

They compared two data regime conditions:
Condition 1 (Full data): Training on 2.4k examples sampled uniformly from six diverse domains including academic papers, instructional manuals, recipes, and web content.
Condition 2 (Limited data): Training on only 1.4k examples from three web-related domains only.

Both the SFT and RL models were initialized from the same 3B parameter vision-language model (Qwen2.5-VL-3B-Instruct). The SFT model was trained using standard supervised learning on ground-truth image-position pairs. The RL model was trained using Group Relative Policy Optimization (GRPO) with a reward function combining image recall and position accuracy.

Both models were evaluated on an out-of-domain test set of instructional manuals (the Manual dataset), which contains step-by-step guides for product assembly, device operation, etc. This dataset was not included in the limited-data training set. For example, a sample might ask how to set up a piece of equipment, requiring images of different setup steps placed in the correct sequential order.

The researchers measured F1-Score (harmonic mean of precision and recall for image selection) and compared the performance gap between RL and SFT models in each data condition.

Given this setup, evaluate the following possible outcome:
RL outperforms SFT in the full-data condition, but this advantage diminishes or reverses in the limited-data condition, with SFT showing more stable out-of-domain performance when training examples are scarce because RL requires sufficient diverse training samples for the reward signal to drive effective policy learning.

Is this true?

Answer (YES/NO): NO